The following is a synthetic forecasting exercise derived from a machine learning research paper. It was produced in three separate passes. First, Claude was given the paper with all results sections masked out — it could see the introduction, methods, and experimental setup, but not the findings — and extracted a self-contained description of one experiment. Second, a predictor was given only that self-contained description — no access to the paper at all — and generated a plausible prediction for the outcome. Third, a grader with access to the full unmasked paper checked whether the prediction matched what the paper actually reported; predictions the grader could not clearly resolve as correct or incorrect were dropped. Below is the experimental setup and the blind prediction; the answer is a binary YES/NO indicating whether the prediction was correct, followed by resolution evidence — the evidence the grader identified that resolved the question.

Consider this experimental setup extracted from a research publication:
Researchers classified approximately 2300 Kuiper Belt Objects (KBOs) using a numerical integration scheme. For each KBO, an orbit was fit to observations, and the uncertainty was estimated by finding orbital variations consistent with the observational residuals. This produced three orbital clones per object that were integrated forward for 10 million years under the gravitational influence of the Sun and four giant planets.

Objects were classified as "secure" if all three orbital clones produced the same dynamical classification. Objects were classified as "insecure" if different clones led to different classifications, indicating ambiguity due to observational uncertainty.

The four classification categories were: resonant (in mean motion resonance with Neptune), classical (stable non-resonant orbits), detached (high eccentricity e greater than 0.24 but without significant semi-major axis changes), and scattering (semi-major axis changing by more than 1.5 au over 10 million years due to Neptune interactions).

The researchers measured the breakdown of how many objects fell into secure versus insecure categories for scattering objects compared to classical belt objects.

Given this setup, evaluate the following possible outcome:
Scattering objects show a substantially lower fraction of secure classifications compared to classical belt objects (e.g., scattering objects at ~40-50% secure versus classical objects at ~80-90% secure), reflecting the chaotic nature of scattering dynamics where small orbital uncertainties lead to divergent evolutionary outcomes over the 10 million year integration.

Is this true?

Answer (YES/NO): NO